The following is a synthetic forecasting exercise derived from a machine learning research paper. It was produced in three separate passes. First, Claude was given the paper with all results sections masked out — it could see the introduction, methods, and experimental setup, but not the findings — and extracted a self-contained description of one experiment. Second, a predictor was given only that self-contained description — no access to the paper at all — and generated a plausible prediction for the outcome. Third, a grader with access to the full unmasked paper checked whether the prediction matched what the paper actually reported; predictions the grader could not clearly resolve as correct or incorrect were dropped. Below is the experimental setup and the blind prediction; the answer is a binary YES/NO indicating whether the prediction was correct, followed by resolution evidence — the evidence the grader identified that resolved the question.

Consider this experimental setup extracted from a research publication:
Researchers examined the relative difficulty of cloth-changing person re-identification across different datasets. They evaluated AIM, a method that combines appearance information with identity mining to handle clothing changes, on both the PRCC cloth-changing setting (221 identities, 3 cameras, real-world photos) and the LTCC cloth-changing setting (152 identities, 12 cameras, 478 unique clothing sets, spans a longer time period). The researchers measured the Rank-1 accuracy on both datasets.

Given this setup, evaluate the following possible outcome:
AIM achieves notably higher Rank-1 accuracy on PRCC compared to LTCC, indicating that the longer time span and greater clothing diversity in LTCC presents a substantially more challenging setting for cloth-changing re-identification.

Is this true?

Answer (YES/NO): YES